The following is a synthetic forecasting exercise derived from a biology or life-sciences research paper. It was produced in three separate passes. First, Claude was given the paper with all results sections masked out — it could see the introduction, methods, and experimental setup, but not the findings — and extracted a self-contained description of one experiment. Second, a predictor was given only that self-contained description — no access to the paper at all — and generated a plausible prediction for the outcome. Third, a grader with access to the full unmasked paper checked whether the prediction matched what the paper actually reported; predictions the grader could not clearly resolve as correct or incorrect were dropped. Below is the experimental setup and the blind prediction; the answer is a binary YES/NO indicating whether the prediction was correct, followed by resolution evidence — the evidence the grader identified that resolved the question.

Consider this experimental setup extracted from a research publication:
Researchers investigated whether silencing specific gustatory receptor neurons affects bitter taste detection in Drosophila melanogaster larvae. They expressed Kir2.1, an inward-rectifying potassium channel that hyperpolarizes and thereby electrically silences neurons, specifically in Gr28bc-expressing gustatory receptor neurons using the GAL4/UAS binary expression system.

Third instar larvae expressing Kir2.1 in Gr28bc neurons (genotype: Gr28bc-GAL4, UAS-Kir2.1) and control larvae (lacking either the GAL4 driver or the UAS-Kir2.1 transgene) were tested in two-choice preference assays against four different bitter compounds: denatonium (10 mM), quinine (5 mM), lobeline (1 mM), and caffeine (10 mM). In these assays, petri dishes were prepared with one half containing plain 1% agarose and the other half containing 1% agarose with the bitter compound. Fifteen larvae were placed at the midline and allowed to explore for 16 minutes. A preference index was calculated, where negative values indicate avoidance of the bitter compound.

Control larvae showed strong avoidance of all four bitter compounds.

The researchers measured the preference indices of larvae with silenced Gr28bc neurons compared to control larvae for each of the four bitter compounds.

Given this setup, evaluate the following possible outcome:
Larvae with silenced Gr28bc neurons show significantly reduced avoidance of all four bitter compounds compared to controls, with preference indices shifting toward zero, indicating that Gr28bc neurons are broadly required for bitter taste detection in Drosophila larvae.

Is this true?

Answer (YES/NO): YES